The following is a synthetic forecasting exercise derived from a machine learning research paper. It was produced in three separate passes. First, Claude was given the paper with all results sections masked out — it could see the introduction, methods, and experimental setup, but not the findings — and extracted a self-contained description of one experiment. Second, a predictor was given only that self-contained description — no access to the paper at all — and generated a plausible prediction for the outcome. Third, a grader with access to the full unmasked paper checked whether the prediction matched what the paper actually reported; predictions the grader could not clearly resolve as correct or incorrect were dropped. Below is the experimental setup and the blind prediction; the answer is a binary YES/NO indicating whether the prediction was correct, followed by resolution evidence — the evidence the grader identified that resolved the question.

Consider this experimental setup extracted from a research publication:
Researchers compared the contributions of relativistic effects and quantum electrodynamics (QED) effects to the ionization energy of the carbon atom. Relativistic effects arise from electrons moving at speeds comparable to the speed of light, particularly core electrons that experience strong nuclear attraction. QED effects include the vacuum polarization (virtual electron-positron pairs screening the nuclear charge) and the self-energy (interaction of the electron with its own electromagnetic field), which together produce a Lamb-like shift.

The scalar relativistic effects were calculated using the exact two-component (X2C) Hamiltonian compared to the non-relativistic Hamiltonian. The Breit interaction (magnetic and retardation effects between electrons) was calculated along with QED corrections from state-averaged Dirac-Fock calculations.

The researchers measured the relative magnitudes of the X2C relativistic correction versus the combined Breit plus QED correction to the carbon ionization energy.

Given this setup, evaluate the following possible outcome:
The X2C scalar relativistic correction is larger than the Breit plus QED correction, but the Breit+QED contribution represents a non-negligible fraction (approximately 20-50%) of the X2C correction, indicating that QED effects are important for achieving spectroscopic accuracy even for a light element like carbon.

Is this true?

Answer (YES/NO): NO